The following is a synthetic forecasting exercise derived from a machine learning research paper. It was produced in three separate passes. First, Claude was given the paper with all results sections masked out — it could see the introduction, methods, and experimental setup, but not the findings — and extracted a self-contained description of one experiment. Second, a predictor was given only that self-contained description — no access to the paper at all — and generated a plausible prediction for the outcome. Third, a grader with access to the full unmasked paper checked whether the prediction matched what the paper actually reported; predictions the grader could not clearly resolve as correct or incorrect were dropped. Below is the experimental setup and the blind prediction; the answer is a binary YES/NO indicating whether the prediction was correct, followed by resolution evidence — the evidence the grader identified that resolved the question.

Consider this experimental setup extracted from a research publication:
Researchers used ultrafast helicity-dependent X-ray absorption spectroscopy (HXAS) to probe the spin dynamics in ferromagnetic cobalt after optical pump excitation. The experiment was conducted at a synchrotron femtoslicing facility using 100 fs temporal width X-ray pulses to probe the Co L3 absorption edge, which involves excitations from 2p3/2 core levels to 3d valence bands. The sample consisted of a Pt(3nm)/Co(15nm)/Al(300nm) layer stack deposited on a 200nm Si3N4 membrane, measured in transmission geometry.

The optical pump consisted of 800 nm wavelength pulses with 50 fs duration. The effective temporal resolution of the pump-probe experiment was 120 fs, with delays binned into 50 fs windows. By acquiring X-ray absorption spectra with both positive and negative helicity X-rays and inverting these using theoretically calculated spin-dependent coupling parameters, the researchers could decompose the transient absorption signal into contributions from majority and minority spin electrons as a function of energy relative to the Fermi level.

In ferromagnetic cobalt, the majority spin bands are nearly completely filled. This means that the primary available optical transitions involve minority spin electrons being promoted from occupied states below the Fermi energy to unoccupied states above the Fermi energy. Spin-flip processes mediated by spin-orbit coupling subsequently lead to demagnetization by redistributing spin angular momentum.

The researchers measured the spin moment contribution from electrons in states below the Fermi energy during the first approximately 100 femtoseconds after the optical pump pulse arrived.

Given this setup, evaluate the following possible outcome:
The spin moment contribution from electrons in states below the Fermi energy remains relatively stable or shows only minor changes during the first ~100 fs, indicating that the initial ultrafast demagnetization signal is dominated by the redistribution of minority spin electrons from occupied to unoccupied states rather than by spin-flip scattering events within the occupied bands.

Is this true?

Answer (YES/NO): NO